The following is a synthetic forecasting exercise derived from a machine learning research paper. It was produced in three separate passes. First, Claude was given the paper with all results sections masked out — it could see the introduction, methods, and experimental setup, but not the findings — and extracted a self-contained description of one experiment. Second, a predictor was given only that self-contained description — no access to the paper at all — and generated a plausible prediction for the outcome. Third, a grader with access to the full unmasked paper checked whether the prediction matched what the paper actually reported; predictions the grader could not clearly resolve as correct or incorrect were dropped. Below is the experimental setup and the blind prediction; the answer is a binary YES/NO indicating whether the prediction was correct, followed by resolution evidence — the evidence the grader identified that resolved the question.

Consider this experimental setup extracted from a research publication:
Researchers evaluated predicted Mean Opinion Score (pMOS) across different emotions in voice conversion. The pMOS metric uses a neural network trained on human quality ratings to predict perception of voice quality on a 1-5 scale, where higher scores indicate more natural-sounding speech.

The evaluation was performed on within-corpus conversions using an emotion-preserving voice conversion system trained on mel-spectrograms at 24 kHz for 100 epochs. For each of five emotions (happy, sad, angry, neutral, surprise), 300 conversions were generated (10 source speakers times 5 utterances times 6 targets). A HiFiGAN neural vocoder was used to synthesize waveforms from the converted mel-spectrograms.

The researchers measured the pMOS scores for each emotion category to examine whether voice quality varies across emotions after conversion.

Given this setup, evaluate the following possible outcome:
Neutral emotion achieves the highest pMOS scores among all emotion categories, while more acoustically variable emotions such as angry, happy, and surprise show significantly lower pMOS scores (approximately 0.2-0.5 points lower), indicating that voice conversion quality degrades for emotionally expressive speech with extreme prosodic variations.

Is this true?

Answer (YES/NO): NO